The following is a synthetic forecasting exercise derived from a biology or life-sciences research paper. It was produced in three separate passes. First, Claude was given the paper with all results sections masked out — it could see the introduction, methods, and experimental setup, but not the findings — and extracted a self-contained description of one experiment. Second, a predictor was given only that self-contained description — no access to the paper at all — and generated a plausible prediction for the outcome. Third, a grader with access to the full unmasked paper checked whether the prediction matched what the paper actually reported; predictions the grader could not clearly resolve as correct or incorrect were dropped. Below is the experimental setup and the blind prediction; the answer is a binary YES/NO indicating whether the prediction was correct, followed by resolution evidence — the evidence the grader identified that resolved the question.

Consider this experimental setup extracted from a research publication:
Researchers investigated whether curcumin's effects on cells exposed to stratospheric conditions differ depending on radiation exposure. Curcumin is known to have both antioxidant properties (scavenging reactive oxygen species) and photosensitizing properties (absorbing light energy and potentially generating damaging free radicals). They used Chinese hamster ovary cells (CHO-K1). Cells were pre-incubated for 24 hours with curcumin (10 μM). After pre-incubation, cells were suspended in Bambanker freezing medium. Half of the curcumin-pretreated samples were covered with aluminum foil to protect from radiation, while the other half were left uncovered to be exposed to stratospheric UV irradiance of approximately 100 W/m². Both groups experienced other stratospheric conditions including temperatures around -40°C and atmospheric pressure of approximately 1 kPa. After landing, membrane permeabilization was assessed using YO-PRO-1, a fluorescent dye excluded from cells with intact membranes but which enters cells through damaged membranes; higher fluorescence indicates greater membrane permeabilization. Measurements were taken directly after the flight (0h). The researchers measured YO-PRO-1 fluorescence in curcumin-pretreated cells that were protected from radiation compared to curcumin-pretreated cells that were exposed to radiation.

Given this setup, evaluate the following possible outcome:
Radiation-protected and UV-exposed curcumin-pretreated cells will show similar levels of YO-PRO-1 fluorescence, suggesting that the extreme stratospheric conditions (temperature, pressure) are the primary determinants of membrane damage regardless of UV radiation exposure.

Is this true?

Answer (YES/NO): NO